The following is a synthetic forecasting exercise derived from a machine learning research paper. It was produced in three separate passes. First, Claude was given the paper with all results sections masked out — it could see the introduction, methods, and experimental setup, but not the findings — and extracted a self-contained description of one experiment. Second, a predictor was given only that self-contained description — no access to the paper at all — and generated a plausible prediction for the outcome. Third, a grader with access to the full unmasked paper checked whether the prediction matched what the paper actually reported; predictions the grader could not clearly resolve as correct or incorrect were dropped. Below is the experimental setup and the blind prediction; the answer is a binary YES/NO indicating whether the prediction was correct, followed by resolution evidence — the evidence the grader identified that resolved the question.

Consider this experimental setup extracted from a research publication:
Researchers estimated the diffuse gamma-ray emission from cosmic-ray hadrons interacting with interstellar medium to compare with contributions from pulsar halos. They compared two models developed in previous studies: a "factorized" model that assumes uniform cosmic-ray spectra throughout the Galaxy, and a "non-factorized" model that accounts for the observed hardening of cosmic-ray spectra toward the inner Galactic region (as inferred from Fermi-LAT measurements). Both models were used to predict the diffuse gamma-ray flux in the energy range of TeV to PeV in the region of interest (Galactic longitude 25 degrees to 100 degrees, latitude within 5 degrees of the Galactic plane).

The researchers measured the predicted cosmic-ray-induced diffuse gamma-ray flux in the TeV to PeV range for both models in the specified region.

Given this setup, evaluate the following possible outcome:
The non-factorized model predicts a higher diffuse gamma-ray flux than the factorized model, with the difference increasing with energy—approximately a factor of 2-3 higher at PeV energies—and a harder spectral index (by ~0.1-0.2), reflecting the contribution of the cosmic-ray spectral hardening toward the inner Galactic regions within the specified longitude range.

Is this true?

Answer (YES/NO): NO